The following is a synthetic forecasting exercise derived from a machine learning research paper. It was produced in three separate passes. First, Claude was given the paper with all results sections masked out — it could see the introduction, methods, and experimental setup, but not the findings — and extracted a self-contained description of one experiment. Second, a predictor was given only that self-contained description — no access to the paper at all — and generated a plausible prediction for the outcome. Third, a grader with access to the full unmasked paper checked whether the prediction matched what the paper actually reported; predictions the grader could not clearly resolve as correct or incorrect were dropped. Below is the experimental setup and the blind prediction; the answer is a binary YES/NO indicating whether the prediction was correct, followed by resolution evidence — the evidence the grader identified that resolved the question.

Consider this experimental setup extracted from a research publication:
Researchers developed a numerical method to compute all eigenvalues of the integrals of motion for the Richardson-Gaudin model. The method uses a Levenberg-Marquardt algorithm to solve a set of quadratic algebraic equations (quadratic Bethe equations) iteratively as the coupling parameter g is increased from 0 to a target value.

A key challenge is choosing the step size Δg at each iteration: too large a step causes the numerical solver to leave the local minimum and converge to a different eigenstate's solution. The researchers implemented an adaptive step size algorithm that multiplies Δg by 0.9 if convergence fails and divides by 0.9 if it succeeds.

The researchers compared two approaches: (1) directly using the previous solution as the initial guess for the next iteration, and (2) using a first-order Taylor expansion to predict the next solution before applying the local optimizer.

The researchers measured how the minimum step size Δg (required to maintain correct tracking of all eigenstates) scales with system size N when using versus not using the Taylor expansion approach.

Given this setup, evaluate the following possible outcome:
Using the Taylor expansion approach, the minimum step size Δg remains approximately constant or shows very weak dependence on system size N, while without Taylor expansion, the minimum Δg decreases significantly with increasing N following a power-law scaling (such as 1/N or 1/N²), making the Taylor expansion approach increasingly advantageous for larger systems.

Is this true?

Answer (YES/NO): NO